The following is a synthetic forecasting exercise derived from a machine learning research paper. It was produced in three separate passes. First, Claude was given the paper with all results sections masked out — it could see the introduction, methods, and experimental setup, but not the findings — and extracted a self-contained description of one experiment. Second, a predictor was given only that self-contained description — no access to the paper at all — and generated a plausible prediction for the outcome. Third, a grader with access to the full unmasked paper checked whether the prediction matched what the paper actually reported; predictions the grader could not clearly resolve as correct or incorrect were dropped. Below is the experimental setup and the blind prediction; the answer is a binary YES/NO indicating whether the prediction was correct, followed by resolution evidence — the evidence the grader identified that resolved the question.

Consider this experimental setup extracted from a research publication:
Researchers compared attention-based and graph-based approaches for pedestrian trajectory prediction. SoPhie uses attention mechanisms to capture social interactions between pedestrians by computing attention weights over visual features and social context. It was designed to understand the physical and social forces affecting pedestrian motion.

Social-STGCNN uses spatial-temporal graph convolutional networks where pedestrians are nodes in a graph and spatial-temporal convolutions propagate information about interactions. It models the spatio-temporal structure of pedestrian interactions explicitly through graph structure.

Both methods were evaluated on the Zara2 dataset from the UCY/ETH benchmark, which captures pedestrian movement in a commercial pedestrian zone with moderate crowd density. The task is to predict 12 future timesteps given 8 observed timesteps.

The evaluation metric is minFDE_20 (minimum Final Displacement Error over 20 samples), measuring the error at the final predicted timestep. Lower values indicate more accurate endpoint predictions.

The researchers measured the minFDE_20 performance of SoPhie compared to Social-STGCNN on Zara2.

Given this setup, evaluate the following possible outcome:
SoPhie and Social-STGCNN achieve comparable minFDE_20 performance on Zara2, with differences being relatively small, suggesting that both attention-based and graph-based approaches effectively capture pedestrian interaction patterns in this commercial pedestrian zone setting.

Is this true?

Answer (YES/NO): NO